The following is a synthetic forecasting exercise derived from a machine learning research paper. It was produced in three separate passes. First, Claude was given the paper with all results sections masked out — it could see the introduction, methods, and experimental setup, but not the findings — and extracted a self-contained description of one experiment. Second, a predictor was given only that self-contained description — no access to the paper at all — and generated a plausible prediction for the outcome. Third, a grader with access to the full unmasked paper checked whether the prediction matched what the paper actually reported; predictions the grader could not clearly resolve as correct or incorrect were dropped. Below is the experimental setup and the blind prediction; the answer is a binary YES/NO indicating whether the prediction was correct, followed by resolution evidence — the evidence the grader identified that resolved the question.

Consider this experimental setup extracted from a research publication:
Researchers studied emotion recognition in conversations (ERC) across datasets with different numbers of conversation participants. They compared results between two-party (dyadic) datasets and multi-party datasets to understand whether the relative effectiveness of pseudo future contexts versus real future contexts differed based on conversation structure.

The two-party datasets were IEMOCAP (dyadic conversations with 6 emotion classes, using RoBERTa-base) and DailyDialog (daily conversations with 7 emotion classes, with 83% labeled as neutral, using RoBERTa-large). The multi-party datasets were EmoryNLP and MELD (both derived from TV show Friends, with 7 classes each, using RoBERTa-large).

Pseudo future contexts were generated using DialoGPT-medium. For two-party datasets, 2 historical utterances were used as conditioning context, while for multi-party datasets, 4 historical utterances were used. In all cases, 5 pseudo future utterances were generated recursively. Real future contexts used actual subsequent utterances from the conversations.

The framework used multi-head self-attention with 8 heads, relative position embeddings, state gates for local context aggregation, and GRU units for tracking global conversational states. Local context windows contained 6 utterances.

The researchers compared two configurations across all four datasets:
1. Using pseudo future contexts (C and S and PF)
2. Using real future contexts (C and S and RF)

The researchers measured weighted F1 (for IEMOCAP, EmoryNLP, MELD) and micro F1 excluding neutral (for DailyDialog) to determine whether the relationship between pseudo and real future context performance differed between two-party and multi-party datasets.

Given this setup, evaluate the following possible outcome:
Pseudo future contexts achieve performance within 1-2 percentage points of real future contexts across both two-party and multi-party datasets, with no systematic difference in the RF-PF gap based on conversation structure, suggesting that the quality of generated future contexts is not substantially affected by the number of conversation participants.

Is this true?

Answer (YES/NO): NO